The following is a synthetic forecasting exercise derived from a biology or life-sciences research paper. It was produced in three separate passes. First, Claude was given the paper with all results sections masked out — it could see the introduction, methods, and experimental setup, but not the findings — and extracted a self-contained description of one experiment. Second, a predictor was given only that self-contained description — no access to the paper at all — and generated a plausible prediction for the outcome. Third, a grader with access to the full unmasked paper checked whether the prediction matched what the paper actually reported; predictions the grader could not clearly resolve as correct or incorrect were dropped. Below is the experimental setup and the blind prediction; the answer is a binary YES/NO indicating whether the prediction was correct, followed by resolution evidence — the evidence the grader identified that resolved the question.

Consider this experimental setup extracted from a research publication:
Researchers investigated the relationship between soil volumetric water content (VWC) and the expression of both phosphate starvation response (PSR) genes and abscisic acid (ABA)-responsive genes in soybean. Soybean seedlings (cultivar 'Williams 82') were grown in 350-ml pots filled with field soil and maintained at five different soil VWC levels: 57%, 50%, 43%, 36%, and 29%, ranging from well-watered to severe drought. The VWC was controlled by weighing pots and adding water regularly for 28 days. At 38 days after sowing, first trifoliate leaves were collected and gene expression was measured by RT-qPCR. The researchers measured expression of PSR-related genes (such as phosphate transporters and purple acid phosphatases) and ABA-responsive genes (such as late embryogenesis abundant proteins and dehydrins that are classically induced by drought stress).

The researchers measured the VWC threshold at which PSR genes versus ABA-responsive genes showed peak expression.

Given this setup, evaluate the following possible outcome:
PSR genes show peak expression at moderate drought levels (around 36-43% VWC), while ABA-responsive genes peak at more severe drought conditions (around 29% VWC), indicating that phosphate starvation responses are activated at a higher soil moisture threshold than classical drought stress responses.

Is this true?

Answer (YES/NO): YES